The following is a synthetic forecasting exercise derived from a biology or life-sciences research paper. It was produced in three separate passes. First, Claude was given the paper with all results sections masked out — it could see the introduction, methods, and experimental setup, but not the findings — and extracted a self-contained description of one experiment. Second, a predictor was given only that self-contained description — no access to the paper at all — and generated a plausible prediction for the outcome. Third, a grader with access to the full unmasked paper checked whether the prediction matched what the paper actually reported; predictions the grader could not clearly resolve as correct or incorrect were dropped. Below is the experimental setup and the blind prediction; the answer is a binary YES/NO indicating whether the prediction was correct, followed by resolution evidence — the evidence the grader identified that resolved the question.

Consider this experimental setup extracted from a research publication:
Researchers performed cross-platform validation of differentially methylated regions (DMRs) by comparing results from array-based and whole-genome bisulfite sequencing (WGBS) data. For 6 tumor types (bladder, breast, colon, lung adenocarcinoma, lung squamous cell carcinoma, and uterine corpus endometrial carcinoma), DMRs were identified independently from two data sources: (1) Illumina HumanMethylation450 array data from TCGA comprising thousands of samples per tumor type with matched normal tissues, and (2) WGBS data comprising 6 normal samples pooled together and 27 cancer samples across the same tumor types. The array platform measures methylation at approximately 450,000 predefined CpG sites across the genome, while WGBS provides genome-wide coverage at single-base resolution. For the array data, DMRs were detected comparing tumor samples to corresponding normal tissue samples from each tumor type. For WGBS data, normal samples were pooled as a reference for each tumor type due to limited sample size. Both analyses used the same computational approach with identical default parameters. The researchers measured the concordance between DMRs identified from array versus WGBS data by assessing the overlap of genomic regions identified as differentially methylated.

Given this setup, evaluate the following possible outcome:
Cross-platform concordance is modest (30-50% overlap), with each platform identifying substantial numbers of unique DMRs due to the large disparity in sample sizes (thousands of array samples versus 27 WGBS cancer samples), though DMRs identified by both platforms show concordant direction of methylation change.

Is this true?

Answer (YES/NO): NO